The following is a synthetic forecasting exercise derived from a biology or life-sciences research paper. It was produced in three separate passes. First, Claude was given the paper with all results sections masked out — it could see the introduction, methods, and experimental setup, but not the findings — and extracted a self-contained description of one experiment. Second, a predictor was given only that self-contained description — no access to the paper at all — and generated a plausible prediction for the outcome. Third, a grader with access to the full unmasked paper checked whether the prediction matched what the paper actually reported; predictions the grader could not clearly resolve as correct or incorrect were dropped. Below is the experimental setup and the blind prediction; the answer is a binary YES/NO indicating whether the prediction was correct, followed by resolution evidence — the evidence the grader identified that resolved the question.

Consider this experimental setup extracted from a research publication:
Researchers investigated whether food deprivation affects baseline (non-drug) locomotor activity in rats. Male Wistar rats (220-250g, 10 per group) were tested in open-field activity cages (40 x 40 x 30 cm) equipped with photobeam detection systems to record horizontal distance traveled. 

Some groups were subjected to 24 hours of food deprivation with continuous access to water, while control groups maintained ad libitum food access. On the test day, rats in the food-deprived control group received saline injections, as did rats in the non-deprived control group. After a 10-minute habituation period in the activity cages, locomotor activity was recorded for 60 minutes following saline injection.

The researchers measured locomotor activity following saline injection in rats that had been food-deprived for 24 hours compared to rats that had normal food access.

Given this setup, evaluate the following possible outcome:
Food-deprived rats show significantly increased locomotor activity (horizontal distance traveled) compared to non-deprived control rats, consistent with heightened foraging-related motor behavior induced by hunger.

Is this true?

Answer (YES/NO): NO